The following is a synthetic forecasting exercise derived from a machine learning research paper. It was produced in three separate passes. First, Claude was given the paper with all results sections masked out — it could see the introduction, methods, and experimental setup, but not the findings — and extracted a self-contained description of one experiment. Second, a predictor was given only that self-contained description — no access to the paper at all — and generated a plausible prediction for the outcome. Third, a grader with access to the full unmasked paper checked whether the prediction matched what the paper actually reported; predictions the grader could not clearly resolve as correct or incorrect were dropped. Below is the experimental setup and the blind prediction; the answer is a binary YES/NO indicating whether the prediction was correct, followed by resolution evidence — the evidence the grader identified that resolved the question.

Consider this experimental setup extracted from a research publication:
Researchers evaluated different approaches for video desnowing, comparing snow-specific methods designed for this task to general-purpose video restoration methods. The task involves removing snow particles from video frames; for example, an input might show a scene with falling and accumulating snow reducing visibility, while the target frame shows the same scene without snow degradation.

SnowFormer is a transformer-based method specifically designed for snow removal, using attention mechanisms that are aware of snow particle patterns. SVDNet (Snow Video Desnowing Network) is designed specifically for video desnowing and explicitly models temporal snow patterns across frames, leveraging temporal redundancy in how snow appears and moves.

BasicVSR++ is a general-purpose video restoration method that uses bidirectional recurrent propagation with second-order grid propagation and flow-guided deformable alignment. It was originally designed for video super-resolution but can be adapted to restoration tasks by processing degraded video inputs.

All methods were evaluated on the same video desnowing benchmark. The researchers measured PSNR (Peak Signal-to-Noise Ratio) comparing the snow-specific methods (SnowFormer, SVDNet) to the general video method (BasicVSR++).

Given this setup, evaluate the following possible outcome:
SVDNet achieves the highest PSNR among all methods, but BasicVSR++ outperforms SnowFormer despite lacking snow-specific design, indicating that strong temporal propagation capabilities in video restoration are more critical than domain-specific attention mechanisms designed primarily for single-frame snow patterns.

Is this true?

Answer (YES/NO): NO